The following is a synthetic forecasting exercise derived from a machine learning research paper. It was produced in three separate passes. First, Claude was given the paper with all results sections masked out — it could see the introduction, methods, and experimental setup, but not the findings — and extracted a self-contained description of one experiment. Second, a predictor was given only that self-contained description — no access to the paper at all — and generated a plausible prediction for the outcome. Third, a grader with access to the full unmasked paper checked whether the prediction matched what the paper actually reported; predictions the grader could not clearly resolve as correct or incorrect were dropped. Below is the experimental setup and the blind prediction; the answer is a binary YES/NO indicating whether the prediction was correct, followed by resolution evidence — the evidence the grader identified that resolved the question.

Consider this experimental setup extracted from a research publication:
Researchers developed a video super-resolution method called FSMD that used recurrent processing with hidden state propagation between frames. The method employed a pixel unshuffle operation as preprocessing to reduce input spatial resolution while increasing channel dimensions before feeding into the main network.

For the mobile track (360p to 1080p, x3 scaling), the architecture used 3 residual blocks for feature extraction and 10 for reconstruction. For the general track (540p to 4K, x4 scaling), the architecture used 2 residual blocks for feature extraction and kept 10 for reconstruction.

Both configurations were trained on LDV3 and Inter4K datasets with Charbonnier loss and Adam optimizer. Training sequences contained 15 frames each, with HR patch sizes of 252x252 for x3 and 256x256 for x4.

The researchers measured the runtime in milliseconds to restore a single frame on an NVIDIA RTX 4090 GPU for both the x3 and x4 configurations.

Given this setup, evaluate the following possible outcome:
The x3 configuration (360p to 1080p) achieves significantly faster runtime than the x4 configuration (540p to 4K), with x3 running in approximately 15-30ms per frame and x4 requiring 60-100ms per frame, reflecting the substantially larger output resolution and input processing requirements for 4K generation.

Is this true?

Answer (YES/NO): NO